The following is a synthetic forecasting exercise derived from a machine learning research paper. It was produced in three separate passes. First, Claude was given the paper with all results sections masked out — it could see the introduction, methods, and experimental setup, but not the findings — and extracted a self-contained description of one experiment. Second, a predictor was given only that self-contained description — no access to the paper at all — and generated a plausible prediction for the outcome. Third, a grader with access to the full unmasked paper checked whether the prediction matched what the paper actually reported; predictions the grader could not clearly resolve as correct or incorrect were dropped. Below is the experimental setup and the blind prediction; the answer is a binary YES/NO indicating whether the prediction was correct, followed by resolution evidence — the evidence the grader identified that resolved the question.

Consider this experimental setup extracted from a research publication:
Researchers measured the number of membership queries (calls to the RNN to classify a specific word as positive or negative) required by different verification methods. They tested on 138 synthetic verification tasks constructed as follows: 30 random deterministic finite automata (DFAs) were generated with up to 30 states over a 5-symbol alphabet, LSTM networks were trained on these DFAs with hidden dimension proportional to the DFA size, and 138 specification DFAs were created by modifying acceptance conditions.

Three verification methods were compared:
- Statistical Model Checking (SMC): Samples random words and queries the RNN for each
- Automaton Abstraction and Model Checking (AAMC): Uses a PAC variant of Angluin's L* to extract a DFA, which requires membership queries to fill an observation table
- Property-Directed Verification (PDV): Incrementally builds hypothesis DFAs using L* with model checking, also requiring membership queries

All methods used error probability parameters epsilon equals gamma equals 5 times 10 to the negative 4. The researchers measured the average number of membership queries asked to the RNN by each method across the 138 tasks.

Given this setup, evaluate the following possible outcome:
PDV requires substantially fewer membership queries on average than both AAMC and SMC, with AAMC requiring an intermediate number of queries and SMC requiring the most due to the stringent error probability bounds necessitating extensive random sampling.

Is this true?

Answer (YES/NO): NO